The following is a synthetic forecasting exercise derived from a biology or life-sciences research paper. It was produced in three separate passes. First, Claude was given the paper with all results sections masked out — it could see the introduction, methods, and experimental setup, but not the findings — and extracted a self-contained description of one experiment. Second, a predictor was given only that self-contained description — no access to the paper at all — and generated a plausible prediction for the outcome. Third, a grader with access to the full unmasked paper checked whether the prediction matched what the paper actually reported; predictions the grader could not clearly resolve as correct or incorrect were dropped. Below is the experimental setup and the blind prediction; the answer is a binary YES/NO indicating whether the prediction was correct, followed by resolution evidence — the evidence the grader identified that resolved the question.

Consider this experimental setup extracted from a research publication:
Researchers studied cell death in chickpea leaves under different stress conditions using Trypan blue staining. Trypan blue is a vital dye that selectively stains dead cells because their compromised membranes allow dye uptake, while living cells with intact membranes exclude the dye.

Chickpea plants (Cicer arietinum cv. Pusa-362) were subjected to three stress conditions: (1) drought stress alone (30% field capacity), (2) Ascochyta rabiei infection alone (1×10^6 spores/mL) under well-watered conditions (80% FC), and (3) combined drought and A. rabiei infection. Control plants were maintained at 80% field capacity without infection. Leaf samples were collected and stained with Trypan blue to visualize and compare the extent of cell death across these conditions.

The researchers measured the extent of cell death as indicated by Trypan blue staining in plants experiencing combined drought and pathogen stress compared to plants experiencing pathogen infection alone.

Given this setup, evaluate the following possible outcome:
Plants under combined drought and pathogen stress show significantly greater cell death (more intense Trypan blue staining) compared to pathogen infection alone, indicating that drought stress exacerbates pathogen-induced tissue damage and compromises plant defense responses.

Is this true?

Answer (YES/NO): NO